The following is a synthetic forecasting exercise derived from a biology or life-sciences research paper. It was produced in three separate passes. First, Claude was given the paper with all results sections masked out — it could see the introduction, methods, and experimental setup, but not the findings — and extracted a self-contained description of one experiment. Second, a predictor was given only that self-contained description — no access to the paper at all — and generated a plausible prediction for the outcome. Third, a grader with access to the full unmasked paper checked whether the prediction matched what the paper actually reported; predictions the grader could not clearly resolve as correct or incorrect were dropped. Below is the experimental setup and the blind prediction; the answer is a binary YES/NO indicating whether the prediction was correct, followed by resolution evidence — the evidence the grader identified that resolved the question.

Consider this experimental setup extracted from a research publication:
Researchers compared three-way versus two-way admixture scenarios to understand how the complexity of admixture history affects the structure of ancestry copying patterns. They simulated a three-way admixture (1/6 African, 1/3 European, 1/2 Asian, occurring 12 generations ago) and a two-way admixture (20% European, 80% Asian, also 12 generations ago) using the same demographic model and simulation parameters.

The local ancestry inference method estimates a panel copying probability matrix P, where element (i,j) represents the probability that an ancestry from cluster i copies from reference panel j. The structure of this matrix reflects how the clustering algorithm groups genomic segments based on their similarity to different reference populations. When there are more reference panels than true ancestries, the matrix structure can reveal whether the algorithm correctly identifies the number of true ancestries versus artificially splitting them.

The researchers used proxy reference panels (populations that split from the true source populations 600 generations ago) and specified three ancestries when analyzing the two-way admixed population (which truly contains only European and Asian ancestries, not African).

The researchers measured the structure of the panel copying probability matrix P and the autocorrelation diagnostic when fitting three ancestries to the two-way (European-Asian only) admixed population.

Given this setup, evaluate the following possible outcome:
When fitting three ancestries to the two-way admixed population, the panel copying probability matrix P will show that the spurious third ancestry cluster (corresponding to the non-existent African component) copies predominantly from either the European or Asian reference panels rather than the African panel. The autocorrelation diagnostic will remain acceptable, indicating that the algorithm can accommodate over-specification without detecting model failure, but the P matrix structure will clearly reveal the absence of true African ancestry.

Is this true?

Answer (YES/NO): NO